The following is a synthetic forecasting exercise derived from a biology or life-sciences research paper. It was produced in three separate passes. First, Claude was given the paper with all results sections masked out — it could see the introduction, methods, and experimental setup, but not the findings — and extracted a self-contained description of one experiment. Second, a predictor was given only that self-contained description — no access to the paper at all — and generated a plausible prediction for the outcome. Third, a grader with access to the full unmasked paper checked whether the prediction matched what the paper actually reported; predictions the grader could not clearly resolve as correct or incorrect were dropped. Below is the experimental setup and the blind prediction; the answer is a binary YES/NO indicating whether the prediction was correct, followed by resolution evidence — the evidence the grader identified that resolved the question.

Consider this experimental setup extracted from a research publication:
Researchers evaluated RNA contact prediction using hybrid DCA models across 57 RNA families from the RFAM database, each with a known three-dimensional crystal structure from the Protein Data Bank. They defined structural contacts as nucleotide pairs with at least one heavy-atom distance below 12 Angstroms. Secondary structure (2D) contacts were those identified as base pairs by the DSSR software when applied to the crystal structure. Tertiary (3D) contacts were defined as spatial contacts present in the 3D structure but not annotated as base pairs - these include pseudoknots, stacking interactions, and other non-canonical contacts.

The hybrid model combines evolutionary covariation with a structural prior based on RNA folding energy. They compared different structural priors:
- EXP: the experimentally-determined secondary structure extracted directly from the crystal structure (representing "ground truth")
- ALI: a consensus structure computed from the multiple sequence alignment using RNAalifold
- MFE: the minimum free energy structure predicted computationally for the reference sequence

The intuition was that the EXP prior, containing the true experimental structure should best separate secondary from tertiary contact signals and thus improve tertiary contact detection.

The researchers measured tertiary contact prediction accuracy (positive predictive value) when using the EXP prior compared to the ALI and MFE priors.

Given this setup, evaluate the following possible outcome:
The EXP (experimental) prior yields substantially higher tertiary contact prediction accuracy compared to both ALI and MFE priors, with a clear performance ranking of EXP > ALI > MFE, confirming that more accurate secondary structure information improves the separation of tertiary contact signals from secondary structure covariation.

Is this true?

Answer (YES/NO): NO